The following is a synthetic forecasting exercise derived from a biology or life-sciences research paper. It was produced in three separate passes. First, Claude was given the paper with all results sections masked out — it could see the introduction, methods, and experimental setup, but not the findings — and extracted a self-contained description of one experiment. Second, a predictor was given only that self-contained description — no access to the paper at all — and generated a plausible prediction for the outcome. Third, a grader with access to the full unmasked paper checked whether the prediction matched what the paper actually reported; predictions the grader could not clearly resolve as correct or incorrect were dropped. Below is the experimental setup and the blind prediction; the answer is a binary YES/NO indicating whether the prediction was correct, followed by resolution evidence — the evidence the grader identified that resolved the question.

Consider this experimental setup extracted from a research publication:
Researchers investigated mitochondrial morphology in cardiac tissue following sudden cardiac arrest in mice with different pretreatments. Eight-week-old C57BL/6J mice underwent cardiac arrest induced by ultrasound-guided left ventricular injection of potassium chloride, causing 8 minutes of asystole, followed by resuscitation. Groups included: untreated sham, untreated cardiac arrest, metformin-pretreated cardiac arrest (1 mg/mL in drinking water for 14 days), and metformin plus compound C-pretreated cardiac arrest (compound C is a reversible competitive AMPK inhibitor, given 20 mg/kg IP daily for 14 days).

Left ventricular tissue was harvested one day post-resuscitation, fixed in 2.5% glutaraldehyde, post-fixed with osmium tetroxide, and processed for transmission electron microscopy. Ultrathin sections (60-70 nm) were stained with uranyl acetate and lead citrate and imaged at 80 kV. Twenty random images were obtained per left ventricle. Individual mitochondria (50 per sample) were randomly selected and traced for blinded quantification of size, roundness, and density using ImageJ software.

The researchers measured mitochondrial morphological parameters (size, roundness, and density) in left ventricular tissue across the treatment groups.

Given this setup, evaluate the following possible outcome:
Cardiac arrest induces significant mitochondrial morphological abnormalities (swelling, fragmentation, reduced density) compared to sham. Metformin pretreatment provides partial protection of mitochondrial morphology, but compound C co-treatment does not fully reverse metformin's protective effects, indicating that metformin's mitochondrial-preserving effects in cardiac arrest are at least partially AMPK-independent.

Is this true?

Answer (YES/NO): NO